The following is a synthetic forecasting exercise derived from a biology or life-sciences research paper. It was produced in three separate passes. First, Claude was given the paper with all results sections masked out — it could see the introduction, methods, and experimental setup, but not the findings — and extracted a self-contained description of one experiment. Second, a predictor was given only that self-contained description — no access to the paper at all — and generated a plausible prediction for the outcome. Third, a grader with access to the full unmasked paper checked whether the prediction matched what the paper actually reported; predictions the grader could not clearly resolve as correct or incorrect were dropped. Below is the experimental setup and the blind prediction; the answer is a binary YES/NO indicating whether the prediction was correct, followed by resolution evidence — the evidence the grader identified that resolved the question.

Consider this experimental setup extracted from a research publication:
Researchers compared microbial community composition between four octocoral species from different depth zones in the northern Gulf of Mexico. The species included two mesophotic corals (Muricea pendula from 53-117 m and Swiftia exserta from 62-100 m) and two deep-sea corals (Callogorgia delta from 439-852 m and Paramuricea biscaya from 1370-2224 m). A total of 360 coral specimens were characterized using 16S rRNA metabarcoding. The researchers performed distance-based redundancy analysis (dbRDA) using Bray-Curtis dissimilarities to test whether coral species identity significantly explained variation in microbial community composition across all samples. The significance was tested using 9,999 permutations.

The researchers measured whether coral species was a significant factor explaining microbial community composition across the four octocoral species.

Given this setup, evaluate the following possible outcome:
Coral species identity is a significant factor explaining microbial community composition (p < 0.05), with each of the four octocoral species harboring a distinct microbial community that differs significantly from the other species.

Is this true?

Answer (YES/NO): YES